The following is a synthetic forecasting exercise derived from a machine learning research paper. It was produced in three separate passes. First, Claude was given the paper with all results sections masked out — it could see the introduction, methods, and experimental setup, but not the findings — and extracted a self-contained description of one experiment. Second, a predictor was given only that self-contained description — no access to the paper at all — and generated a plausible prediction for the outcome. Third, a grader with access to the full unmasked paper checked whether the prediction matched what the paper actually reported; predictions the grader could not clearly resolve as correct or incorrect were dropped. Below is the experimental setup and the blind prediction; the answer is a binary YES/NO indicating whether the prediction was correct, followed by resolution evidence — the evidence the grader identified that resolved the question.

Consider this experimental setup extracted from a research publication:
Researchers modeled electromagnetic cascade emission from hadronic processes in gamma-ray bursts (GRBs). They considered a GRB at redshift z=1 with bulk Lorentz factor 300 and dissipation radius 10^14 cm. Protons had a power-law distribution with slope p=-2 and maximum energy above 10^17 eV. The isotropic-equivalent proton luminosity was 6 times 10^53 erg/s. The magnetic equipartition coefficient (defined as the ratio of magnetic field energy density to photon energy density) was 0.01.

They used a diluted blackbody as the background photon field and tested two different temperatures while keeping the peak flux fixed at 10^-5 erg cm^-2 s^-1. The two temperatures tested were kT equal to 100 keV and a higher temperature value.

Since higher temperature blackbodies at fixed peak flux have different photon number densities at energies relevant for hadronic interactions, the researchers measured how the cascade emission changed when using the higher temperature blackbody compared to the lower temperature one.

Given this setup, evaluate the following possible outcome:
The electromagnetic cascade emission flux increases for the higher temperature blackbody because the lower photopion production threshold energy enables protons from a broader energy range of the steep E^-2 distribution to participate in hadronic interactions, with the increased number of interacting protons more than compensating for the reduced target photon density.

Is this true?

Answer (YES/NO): NO